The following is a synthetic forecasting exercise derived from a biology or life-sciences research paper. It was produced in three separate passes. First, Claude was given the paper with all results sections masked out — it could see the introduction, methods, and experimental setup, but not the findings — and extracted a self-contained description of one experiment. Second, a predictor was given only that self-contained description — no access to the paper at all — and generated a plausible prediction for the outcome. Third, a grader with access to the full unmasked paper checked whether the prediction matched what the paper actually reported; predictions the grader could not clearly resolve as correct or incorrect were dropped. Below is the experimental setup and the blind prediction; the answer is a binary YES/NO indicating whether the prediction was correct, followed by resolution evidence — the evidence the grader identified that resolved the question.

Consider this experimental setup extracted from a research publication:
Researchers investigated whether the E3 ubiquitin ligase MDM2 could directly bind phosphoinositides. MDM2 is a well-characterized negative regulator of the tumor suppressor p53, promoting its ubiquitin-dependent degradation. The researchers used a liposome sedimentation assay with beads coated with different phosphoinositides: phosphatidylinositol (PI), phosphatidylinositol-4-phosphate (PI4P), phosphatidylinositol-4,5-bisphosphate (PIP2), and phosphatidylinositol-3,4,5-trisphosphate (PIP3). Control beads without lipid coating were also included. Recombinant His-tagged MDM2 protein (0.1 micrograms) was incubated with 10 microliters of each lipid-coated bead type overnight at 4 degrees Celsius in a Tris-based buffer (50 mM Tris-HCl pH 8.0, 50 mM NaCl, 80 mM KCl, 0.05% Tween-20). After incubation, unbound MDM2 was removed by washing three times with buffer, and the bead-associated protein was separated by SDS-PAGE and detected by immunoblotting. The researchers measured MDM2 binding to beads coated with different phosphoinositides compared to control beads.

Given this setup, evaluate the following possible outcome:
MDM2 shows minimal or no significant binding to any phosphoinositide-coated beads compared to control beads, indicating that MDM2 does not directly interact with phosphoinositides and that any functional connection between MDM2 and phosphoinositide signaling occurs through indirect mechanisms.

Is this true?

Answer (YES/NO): NO